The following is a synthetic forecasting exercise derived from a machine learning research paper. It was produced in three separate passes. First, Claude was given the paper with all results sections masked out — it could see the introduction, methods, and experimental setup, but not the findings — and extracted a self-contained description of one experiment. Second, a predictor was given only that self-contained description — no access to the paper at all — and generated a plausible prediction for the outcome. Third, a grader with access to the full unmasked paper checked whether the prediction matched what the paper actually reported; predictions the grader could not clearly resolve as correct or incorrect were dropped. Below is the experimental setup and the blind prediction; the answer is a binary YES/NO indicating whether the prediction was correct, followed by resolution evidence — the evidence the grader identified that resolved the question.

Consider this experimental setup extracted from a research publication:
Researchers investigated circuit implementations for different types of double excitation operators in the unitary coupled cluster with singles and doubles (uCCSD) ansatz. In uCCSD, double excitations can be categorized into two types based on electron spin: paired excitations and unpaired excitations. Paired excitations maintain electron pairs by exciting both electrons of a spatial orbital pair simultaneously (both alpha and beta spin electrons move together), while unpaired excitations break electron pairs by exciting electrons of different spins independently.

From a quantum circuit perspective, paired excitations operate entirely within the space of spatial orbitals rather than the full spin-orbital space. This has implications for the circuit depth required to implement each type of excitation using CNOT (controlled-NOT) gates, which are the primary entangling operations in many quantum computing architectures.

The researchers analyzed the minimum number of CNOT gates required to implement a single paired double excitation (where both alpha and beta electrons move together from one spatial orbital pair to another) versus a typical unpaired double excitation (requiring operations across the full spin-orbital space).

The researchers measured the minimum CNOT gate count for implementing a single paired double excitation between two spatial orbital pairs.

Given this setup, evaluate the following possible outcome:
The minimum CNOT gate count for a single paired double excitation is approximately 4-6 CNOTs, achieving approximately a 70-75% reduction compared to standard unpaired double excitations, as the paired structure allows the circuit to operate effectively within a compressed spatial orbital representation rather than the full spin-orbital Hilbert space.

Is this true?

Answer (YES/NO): NO